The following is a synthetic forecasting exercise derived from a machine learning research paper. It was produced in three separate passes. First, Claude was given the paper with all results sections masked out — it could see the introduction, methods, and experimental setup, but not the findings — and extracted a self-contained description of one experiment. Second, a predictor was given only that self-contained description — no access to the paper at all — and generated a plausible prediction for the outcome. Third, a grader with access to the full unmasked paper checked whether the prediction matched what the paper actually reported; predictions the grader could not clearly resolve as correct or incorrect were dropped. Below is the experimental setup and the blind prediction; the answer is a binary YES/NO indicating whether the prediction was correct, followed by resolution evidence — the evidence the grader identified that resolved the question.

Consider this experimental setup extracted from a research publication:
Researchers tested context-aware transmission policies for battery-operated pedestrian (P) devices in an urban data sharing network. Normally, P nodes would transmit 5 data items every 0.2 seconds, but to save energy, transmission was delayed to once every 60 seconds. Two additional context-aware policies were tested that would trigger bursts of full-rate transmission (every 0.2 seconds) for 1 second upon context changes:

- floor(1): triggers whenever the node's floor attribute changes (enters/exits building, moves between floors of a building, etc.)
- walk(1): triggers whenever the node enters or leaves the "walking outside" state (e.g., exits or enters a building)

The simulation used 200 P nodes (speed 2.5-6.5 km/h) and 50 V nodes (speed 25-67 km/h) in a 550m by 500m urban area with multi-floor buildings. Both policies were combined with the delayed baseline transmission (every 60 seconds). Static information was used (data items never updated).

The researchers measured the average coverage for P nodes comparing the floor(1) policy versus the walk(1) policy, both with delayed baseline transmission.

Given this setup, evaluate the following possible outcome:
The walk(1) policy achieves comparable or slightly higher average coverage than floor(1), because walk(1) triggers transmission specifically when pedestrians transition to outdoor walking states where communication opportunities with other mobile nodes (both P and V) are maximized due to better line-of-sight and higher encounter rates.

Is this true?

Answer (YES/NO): NO